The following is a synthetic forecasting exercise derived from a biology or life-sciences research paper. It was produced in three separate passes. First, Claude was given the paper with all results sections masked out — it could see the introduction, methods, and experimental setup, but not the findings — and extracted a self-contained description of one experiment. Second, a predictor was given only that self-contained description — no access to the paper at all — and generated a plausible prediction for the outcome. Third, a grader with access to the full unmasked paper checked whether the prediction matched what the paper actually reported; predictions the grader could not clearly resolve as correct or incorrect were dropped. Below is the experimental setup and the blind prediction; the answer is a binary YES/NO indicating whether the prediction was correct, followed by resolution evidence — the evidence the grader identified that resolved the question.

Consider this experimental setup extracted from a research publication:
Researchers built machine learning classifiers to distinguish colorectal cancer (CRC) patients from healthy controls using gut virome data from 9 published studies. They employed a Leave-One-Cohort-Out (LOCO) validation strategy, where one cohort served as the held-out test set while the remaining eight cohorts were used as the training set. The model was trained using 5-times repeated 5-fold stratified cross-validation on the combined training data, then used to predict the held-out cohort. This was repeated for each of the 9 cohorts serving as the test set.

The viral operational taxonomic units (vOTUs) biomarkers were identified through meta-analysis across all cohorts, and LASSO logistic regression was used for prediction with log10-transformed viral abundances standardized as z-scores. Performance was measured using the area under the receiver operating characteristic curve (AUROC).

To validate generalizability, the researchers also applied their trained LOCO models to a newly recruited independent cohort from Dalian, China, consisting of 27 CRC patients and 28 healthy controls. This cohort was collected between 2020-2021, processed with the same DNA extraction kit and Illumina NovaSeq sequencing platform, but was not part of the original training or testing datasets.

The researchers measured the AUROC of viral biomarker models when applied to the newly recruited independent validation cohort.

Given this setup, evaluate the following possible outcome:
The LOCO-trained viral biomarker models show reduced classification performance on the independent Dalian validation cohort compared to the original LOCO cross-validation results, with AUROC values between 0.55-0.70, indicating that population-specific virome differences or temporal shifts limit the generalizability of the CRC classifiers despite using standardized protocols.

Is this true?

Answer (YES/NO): NO